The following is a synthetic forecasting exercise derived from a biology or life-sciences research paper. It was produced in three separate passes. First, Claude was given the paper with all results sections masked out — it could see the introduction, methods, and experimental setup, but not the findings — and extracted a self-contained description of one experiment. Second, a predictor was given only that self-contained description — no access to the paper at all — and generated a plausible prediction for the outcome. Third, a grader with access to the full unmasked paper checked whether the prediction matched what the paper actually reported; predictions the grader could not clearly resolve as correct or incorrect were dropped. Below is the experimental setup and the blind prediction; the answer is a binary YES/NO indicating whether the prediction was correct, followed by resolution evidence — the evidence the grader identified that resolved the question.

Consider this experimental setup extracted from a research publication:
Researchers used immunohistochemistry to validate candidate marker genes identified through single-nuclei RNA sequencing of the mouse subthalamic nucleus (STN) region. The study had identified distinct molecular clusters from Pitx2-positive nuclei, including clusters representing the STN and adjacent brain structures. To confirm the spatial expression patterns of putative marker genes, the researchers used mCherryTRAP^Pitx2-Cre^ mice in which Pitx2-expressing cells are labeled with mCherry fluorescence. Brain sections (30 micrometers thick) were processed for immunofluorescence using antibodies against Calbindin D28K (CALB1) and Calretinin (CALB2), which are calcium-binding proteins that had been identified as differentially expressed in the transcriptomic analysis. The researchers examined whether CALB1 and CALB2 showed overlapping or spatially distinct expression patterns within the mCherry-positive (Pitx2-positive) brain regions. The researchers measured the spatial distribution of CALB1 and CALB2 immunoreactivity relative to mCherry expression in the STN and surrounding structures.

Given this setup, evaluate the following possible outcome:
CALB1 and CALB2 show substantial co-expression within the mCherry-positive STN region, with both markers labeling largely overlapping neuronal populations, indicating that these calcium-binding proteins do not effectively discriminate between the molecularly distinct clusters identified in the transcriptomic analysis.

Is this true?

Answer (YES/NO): NO